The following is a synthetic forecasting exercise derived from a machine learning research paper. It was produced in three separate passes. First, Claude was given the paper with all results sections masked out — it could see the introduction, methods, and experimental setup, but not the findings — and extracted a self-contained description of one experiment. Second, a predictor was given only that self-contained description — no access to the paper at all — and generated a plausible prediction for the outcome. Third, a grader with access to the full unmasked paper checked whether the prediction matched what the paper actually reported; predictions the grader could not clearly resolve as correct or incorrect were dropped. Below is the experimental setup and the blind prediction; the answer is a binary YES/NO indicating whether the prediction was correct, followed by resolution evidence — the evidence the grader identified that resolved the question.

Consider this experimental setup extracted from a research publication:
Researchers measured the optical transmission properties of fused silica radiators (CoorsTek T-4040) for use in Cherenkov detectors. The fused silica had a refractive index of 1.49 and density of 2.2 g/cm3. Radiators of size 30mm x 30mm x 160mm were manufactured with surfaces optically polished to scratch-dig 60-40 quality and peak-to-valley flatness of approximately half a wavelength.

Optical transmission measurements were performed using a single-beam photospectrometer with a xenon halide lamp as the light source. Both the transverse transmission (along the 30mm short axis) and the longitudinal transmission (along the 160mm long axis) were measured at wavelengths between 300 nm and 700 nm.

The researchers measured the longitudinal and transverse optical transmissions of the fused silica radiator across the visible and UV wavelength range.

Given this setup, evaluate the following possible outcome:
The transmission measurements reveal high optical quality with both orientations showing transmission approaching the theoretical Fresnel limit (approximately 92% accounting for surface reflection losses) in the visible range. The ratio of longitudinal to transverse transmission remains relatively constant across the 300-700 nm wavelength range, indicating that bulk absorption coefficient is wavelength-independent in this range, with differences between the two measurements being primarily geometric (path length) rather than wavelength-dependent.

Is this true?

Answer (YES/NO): NO